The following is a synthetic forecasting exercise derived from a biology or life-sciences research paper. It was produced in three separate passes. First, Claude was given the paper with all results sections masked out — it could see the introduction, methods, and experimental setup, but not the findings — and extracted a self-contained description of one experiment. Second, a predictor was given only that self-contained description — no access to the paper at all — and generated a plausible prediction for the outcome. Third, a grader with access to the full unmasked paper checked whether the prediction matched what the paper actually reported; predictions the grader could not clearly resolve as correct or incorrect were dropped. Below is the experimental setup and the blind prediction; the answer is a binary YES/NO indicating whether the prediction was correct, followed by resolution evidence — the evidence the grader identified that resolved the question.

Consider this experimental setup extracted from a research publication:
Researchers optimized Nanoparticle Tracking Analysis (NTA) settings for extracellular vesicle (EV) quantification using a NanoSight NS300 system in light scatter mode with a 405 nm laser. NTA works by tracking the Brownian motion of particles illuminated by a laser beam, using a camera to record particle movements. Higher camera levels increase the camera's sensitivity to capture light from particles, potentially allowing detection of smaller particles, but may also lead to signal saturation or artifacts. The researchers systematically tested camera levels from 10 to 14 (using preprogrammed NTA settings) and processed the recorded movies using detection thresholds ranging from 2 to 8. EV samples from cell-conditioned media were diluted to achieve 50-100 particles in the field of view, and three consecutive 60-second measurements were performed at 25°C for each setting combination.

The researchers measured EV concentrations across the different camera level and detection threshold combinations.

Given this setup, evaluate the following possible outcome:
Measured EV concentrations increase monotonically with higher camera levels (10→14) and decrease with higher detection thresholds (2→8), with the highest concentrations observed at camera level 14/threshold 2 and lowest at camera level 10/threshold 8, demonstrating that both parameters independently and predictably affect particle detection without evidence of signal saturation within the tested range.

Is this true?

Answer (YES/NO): NO